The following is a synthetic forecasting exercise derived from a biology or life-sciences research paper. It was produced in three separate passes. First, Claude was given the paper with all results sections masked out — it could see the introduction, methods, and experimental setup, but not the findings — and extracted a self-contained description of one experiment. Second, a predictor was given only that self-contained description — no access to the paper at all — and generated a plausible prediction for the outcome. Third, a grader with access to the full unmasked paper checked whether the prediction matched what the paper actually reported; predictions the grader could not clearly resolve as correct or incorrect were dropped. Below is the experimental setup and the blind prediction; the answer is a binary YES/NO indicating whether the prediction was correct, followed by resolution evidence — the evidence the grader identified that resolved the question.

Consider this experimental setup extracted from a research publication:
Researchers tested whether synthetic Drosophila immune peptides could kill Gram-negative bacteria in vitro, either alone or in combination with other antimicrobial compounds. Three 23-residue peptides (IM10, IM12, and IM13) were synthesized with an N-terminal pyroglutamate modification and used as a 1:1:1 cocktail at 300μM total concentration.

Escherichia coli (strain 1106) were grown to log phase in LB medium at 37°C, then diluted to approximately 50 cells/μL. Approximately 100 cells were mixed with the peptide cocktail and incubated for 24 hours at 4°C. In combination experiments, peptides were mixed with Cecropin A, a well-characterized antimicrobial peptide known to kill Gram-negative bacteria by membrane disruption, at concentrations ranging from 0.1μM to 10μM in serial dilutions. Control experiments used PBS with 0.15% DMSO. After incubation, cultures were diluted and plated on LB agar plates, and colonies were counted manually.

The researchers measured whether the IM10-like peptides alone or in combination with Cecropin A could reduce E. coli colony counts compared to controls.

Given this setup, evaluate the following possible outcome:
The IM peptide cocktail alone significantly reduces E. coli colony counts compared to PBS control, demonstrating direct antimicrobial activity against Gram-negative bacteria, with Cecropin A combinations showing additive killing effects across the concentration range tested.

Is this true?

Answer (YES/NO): NO